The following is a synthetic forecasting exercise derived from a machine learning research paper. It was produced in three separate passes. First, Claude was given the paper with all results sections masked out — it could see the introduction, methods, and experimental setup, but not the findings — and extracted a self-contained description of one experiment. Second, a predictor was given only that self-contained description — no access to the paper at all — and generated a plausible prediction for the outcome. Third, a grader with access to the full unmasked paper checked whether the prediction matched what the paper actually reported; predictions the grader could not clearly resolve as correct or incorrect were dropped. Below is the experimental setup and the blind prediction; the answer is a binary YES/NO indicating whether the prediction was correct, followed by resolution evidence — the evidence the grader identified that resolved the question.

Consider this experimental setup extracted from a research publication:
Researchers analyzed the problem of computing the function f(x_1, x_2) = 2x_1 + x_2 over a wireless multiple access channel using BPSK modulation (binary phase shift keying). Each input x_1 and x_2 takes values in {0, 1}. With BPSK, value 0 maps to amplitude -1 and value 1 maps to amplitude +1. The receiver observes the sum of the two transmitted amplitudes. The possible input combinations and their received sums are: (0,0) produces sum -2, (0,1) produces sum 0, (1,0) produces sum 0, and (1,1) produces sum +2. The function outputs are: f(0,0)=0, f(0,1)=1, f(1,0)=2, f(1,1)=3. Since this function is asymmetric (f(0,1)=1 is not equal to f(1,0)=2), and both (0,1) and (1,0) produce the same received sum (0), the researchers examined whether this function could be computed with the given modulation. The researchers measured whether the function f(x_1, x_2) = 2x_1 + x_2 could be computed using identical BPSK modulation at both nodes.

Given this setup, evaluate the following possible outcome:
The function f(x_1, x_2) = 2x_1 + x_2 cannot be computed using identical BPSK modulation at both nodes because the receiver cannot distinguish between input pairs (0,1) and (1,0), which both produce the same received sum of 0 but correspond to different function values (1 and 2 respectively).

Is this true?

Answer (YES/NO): YES